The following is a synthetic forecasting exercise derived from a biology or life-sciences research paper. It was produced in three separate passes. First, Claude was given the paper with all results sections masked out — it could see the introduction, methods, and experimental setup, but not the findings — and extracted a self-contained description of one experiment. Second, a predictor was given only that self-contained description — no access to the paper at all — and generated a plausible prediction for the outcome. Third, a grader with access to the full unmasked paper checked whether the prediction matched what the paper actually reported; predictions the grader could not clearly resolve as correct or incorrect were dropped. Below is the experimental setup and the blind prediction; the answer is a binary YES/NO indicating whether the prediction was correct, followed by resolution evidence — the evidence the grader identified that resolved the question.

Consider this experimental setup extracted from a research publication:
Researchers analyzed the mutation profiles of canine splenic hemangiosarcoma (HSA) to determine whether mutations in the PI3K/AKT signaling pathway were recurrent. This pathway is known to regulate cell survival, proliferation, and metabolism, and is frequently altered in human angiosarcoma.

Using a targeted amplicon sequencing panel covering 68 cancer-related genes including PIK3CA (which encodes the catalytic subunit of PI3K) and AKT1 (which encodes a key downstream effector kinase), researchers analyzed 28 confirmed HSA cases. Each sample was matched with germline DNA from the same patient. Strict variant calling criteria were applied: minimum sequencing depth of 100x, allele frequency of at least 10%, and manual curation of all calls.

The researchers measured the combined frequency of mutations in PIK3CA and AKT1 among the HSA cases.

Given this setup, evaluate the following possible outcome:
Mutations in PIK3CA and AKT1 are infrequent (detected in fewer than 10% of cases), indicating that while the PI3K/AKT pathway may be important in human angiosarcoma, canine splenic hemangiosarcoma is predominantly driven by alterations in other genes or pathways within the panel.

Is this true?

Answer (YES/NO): NO